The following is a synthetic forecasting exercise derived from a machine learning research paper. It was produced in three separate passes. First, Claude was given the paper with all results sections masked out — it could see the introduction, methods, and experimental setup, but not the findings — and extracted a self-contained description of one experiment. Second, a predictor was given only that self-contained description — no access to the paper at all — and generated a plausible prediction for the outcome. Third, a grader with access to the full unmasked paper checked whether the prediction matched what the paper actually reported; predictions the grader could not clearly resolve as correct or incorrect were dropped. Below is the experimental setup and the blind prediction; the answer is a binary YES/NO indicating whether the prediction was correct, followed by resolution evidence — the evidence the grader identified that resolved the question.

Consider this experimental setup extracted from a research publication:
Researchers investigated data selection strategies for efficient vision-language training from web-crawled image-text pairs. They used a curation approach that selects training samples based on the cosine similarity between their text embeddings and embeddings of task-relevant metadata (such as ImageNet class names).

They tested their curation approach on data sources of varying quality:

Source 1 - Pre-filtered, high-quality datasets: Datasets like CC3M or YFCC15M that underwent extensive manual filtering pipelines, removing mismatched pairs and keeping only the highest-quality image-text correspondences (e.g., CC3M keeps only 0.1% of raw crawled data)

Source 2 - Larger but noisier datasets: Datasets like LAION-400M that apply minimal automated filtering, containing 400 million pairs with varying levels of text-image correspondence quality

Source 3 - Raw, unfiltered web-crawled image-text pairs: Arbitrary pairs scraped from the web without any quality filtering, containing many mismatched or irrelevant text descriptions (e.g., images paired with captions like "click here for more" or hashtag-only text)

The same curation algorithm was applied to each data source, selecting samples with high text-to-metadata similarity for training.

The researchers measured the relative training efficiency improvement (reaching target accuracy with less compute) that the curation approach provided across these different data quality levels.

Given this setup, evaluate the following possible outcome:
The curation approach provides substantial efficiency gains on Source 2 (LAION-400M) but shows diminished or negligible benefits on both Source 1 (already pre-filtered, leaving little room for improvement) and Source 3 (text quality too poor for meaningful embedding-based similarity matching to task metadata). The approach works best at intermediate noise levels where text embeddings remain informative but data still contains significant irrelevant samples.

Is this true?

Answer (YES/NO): NO